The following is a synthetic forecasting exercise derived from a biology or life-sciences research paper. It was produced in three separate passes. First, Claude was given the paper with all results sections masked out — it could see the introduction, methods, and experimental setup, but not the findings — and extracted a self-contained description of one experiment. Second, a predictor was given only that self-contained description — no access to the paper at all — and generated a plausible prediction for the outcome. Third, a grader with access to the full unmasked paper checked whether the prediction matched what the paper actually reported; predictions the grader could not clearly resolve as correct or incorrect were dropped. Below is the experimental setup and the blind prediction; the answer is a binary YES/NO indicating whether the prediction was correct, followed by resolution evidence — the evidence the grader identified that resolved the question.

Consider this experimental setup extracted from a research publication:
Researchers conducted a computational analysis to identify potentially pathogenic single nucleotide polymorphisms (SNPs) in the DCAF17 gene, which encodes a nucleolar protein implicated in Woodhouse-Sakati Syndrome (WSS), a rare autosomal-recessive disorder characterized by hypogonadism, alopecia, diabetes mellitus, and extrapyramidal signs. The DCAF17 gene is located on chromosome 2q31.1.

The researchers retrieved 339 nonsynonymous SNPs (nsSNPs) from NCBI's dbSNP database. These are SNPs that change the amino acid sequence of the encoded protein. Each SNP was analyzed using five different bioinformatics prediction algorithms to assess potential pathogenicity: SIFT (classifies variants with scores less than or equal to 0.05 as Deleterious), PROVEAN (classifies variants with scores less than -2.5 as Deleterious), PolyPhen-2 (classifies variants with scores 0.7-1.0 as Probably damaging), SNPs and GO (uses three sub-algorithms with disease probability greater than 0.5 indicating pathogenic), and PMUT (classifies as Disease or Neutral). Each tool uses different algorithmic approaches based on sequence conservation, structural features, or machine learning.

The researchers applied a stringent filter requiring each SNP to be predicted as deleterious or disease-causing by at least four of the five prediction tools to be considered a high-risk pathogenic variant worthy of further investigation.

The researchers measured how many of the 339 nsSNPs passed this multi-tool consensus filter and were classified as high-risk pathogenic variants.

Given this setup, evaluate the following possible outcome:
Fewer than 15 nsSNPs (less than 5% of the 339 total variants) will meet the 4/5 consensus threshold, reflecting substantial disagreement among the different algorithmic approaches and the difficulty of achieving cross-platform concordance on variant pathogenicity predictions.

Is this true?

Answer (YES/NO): NO